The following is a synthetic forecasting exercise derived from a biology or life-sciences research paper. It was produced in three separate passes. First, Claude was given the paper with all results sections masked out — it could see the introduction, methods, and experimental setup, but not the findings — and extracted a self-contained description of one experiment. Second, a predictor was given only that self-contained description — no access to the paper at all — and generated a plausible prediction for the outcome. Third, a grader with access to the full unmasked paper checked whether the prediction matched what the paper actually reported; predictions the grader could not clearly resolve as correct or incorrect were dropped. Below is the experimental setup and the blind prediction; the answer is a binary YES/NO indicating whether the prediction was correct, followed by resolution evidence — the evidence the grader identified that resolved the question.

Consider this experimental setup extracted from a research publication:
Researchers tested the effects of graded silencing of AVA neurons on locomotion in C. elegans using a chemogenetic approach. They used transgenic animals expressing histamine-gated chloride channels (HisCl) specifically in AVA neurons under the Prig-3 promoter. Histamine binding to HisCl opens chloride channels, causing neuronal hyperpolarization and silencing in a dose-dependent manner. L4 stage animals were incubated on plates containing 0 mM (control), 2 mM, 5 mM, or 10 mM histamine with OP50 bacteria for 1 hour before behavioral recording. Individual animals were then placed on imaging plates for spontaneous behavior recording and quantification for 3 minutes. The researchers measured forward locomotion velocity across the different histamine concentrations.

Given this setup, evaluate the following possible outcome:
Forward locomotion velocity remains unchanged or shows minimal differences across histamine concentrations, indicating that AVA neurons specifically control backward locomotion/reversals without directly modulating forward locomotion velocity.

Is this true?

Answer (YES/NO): NO